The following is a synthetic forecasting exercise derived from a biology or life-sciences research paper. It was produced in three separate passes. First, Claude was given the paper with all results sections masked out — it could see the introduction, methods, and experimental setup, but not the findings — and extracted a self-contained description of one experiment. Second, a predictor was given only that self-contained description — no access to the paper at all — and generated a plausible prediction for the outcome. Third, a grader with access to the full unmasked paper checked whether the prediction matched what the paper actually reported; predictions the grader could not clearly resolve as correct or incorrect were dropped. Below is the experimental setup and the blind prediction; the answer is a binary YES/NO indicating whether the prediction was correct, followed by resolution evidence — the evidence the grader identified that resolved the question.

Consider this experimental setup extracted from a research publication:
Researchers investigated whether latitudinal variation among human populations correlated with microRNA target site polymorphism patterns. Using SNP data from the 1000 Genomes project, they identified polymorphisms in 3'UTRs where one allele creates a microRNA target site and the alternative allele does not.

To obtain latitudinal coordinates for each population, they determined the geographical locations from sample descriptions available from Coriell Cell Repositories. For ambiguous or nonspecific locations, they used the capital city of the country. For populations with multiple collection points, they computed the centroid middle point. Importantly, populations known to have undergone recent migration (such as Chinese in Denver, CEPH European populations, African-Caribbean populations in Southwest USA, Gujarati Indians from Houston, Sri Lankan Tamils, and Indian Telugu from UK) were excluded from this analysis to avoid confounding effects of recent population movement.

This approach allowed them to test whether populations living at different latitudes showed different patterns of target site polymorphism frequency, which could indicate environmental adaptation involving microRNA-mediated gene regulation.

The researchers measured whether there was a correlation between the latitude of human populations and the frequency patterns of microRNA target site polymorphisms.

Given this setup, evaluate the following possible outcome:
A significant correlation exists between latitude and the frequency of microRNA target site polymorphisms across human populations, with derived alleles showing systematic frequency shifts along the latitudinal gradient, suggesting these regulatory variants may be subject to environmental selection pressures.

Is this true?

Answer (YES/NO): NO